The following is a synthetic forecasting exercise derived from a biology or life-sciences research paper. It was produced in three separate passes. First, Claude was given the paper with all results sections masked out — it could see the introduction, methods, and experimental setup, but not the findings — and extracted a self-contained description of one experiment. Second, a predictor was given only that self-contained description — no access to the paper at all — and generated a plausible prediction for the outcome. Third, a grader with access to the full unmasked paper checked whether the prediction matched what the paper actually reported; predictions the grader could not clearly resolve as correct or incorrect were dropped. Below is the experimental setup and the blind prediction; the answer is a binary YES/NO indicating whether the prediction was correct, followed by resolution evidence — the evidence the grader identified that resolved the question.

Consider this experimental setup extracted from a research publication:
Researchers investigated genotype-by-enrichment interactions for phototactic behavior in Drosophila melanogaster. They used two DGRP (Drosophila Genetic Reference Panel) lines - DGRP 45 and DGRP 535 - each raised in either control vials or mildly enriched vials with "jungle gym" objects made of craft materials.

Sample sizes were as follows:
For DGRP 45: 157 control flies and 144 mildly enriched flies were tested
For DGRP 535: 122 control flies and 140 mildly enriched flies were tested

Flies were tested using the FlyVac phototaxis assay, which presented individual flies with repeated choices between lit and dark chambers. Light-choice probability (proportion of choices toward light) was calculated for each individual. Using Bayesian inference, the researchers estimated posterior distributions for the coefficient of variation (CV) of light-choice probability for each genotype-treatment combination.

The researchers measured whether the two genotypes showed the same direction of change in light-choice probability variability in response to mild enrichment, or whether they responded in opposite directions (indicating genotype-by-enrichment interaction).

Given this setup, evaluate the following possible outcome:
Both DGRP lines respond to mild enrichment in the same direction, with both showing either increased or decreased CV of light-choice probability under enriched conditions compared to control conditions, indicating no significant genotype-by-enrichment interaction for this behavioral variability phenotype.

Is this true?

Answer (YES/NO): NO